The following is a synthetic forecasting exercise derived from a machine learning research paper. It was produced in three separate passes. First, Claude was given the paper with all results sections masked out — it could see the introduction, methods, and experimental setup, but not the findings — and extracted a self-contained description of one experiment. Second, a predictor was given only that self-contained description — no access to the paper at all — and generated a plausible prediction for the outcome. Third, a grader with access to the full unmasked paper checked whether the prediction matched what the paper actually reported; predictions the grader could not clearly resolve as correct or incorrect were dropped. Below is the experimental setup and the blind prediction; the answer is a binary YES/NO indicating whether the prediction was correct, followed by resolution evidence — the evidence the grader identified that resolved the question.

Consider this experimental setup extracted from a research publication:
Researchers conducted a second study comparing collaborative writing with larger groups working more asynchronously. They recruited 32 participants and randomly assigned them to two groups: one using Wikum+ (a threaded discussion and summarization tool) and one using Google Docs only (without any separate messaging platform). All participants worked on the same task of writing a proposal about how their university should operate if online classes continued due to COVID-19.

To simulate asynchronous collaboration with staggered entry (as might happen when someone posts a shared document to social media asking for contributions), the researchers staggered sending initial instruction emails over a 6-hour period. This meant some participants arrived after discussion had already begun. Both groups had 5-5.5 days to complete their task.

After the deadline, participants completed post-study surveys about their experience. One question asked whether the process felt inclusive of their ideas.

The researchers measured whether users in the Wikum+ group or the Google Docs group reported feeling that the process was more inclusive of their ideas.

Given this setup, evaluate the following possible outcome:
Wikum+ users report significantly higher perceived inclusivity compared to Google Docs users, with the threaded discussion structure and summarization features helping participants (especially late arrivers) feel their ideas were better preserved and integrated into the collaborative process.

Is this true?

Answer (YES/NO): YES